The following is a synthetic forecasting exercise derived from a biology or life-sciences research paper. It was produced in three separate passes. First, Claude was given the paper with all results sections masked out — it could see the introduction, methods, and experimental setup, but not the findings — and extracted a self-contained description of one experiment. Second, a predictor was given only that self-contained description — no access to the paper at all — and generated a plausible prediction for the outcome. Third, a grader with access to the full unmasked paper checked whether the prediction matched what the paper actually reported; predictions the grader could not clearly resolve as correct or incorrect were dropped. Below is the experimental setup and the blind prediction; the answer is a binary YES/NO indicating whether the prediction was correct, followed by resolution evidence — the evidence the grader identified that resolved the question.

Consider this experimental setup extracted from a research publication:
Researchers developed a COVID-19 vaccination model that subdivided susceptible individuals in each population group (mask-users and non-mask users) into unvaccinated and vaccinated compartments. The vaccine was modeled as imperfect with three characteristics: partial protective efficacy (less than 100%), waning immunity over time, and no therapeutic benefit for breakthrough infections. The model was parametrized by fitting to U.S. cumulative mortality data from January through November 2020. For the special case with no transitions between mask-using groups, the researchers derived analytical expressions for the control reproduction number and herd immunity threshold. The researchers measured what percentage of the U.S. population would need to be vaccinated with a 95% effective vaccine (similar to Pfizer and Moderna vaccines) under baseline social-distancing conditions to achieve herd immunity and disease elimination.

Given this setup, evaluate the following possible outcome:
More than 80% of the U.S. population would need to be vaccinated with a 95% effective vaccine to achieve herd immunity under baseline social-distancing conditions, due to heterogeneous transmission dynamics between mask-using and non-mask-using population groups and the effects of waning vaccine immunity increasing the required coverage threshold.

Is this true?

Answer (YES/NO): YES